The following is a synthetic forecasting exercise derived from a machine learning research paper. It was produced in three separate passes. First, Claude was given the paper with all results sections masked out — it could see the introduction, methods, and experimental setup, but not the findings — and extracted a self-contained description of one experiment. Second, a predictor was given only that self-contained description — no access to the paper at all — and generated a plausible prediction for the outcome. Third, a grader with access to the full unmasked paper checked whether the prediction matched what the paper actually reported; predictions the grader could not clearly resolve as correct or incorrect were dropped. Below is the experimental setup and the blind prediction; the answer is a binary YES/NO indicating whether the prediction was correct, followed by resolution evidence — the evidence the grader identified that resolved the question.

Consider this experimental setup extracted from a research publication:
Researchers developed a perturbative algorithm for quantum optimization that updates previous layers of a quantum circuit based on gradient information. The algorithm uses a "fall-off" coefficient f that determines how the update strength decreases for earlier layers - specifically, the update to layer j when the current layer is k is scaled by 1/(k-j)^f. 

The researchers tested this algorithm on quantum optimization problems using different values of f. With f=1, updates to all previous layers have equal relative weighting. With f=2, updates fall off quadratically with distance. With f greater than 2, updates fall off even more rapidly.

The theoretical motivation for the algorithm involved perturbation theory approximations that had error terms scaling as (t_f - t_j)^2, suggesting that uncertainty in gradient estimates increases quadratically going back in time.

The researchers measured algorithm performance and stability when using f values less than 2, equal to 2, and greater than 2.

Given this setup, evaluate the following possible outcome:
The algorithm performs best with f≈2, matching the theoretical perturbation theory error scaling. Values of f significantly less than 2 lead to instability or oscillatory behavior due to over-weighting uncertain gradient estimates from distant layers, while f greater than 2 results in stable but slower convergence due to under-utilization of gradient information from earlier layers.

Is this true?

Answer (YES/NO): YES